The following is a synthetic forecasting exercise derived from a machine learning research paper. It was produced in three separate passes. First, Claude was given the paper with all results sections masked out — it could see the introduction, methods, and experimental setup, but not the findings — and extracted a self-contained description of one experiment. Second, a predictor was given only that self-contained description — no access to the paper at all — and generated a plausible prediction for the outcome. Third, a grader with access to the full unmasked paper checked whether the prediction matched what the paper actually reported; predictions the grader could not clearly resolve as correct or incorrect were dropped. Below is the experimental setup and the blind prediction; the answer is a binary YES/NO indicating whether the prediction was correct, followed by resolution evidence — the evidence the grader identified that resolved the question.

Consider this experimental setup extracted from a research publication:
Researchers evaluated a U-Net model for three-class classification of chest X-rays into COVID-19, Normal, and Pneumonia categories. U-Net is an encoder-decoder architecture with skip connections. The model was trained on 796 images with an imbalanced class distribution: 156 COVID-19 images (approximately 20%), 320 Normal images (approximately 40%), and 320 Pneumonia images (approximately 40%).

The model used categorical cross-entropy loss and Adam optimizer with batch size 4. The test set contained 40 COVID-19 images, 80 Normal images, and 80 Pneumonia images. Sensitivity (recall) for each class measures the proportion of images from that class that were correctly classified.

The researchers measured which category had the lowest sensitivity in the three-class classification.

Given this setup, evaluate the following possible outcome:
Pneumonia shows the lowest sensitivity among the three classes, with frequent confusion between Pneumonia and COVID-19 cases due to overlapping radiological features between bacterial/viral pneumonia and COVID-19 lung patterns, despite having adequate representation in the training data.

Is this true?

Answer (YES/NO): NO